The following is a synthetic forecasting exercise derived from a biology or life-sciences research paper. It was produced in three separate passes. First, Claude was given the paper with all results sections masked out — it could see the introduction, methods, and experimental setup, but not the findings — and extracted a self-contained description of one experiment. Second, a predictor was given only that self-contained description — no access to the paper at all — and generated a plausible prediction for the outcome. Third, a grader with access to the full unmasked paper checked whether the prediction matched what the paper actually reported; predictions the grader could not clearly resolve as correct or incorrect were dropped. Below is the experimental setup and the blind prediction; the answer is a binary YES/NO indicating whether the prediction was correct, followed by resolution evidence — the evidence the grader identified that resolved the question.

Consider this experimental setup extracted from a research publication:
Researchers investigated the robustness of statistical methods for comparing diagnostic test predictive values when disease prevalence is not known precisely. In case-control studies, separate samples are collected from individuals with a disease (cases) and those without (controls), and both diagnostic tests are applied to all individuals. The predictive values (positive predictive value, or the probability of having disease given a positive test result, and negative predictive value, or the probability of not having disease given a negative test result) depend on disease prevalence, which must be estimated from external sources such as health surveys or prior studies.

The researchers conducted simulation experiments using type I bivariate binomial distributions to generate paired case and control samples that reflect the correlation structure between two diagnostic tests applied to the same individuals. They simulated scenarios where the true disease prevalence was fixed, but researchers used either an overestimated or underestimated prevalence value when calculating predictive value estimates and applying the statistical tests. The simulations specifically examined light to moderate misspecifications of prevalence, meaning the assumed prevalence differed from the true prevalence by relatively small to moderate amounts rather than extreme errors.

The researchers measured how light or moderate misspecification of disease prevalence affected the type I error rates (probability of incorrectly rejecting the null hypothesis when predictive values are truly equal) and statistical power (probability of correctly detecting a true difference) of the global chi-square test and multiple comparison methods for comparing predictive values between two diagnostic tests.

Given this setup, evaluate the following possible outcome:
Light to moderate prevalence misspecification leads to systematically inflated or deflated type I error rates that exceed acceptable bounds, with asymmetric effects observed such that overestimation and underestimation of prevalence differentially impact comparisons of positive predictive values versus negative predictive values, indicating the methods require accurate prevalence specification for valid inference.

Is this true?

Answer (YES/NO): NO